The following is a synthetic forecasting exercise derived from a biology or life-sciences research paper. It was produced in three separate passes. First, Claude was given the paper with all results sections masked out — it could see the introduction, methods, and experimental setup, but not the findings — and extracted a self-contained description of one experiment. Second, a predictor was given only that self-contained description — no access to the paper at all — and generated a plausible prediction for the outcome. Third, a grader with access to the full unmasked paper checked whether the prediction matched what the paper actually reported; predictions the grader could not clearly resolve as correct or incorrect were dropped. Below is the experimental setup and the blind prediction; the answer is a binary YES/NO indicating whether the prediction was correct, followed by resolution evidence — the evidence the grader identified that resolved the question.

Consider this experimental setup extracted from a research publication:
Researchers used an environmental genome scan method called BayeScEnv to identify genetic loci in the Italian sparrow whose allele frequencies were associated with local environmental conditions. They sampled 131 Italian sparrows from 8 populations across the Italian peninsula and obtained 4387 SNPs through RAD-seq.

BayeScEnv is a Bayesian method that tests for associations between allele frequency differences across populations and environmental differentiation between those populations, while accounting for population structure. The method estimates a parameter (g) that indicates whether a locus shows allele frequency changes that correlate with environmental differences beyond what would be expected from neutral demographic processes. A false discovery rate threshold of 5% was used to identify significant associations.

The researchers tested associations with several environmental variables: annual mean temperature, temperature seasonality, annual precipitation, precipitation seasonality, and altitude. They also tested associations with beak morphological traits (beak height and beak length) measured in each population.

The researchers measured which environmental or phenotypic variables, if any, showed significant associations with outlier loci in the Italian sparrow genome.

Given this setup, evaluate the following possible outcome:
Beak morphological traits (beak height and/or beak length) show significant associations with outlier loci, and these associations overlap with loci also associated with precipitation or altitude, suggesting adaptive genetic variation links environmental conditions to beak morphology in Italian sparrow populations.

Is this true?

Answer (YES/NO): NO